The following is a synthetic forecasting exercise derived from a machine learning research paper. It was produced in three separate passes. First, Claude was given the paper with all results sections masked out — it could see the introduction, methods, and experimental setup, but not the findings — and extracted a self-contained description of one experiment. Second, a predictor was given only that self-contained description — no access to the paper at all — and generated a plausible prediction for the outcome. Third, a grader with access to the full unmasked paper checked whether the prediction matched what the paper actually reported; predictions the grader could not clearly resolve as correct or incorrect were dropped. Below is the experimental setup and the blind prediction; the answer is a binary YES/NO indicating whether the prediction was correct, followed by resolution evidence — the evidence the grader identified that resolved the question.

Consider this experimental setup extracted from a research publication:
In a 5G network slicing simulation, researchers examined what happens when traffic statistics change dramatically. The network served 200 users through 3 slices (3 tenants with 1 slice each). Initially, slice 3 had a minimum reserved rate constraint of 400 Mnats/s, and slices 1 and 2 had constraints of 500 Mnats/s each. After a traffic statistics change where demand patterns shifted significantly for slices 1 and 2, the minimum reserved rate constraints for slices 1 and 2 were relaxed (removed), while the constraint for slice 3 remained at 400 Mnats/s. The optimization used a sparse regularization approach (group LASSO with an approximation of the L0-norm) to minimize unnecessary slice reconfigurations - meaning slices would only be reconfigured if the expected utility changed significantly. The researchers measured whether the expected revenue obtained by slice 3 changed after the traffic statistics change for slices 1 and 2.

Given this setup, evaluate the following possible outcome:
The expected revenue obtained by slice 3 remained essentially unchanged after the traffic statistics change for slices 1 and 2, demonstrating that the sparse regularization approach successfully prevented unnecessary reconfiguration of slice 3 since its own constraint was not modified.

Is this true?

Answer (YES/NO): YES